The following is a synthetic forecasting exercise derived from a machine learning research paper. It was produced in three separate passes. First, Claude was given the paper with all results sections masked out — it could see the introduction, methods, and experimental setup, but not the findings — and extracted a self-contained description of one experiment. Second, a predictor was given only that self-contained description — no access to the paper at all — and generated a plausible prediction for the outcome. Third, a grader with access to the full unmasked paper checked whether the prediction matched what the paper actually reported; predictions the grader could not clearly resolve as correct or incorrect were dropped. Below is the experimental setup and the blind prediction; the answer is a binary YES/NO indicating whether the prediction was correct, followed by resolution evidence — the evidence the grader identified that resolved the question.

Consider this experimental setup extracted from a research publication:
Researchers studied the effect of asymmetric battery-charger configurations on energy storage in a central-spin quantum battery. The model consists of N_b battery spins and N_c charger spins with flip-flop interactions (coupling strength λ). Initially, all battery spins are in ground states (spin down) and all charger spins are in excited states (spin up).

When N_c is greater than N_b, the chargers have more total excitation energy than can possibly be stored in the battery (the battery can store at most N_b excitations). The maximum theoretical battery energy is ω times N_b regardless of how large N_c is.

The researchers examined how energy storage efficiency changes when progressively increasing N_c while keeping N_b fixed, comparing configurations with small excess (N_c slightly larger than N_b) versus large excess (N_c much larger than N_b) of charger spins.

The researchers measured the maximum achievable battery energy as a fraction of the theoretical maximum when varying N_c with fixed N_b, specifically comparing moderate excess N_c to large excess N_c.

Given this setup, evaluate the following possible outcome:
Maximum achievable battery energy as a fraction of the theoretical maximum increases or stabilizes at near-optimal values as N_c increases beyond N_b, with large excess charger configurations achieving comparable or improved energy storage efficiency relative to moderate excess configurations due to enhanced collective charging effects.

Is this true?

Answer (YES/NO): NO